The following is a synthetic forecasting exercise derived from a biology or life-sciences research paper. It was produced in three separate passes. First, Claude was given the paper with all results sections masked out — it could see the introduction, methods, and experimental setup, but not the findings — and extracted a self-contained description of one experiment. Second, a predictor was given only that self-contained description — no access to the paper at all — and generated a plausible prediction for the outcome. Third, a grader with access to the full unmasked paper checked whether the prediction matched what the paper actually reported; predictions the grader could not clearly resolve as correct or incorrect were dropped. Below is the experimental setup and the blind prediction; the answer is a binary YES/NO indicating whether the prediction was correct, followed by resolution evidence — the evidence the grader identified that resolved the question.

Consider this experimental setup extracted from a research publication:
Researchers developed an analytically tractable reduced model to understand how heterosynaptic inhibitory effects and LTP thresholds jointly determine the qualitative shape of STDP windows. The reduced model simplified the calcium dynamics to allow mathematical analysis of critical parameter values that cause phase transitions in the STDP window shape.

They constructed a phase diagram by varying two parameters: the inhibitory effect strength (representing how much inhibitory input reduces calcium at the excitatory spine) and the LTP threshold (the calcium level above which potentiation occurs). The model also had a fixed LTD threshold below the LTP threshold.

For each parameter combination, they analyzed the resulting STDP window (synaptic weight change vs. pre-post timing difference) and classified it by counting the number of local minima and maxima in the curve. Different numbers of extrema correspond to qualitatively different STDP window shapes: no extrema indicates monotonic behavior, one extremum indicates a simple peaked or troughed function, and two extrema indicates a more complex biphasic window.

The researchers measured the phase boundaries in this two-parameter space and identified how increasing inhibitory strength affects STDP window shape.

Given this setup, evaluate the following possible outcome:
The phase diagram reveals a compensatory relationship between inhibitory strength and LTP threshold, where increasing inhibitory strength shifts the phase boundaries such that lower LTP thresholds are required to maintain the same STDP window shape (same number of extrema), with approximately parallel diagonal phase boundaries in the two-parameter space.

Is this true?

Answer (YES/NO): NO